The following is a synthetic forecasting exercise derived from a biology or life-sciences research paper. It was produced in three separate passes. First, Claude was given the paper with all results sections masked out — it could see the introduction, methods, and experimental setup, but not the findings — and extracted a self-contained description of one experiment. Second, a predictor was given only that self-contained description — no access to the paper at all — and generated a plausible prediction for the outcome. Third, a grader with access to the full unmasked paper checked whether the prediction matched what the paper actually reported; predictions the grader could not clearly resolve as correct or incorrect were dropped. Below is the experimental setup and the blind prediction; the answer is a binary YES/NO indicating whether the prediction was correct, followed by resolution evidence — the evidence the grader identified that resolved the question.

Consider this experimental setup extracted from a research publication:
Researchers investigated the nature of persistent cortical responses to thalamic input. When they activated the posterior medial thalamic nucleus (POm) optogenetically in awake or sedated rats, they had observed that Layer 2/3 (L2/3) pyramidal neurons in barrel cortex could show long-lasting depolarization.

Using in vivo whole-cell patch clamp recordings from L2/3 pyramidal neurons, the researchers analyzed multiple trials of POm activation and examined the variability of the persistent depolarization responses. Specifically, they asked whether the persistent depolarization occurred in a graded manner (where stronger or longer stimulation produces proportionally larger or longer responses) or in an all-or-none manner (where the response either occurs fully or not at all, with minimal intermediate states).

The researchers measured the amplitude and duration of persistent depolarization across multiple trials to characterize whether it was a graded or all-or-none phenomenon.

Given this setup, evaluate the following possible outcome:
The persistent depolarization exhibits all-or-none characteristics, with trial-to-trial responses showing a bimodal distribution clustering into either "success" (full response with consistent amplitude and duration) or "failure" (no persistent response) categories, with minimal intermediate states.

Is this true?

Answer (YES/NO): YES